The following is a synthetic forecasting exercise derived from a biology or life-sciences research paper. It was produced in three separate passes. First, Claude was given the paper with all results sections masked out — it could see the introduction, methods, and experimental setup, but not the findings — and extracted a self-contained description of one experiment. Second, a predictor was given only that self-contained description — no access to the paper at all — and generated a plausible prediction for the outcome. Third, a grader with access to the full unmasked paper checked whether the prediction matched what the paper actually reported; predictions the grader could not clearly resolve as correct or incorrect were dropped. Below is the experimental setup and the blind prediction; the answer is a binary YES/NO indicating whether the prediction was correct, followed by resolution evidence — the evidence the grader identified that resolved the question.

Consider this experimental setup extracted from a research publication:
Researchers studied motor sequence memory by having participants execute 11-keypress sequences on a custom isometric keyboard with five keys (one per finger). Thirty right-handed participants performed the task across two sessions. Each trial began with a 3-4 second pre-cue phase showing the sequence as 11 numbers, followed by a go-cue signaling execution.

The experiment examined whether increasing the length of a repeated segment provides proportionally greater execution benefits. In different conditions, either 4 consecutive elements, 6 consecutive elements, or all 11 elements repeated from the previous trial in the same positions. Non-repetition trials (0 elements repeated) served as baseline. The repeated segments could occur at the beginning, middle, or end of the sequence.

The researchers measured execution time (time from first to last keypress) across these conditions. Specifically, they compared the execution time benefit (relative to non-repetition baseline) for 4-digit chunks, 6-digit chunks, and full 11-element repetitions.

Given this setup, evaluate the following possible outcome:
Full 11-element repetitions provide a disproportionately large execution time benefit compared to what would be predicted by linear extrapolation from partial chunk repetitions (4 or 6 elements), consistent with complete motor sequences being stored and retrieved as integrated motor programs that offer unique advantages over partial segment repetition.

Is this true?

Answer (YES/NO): NO